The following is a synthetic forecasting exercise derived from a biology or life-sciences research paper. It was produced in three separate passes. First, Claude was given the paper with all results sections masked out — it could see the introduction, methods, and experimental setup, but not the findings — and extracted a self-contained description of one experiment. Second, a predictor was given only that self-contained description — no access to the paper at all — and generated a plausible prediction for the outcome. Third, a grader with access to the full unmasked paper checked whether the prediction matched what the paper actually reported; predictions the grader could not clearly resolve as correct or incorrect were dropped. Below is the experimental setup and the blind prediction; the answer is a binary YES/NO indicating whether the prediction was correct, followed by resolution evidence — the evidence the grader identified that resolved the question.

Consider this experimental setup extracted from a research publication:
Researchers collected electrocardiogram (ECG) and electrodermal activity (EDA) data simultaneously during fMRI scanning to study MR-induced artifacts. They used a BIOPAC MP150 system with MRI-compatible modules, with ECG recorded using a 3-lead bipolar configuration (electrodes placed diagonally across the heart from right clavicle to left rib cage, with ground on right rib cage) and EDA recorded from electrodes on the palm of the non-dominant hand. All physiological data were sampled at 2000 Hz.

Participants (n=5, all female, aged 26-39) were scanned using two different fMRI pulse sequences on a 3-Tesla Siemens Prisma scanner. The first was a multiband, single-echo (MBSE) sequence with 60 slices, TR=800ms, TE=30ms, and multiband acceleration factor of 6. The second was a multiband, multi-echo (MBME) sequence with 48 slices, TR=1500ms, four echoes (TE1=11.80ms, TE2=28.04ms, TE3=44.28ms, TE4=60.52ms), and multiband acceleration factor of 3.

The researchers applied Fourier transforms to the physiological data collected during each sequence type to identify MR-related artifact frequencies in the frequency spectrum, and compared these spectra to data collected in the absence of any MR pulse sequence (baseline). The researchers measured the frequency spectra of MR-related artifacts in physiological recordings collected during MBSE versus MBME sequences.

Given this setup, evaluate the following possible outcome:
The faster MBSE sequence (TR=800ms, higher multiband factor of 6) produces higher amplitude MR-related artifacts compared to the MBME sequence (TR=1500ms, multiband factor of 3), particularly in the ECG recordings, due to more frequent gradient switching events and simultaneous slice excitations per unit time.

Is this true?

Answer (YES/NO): NO